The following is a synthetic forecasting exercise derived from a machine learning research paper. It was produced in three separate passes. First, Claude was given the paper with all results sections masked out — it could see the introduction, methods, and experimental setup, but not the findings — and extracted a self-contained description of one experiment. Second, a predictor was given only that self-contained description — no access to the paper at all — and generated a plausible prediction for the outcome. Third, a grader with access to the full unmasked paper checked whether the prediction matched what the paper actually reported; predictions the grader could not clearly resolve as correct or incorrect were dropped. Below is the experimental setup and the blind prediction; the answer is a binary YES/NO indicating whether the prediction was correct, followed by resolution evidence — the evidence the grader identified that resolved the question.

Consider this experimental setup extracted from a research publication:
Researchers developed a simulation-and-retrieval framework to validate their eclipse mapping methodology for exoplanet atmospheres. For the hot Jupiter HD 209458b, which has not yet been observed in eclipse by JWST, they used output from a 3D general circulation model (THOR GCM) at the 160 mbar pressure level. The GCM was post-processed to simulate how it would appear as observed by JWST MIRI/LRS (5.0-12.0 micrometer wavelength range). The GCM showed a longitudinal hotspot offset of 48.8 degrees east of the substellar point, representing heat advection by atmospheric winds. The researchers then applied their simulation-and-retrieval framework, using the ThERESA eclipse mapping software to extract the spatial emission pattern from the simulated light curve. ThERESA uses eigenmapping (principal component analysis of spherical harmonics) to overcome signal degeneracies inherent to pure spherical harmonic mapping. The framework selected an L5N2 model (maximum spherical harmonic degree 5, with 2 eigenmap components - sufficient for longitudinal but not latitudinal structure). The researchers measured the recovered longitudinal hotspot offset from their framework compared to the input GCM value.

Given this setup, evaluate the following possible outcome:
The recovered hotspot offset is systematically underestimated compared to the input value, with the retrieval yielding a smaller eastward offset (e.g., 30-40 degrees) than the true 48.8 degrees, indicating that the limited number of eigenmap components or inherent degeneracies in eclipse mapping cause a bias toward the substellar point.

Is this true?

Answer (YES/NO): NO